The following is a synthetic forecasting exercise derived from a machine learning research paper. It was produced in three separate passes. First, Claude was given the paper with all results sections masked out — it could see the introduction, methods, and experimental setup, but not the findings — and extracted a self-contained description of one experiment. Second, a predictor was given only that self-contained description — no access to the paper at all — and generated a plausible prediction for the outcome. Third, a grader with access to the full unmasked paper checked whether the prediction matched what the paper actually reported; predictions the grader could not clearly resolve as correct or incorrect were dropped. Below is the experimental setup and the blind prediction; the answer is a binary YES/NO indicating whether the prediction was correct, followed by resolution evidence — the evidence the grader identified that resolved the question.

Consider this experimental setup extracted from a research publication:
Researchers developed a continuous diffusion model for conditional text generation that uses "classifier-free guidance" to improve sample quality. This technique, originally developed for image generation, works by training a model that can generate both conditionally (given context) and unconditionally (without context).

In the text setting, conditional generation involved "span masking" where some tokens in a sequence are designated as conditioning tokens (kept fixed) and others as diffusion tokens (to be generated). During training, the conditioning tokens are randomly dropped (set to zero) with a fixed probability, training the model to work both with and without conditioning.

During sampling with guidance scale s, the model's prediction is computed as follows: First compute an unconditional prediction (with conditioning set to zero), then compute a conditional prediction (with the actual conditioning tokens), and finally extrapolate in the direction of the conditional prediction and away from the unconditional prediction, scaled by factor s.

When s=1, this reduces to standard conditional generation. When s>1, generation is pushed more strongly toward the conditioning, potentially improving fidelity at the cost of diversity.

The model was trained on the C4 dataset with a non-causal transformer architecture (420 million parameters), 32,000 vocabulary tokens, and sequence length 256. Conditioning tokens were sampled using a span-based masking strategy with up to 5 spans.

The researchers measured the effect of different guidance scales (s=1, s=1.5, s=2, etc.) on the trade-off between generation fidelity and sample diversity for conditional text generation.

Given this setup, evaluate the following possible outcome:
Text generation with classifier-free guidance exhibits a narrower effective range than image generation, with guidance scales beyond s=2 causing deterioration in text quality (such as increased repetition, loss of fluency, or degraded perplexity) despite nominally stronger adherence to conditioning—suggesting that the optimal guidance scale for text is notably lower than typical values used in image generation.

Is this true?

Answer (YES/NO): NO